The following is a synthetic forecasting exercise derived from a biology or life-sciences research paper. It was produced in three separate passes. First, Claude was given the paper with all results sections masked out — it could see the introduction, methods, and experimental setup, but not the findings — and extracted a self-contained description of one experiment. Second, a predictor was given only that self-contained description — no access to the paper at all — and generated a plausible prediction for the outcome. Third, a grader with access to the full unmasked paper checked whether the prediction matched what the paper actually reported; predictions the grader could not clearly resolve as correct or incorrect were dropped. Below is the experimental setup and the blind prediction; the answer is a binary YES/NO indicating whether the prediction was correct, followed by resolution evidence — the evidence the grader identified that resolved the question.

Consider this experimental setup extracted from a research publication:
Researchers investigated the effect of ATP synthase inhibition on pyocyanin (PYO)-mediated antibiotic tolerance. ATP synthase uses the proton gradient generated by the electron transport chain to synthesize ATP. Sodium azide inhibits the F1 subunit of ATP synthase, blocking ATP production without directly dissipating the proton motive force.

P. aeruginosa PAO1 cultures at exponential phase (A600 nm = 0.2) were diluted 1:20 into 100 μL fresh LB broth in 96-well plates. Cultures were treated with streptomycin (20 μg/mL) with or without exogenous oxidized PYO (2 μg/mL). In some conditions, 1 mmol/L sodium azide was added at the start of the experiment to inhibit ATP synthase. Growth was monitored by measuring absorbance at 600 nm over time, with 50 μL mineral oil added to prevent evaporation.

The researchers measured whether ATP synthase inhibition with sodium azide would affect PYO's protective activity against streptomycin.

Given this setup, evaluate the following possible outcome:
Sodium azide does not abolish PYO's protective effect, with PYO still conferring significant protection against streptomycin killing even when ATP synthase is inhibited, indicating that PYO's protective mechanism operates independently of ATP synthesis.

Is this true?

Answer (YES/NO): NO